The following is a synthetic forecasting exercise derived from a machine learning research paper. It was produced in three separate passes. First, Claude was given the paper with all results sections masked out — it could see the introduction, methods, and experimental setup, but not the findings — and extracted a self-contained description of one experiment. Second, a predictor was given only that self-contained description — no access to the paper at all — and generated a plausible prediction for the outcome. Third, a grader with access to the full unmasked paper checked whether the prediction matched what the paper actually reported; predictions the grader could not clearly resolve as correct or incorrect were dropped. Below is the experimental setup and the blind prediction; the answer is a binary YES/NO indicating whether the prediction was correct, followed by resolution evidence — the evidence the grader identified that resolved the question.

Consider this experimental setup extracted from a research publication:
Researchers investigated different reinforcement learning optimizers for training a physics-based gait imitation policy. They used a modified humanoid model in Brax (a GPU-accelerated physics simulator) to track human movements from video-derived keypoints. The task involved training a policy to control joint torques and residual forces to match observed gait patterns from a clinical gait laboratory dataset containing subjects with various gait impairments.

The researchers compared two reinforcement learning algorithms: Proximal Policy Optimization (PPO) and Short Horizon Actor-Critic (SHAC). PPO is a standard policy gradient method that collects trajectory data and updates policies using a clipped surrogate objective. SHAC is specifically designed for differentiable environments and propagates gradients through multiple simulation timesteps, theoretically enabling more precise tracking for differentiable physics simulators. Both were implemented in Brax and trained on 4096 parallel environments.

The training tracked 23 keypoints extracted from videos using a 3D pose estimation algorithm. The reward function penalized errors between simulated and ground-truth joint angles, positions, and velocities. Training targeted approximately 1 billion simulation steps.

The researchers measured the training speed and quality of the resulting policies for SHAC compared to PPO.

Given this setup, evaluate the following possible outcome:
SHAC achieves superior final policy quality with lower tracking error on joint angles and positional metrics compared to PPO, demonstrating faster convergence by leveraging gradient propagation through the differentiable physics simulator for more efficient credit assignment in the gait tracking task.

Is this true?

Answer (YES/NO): NO